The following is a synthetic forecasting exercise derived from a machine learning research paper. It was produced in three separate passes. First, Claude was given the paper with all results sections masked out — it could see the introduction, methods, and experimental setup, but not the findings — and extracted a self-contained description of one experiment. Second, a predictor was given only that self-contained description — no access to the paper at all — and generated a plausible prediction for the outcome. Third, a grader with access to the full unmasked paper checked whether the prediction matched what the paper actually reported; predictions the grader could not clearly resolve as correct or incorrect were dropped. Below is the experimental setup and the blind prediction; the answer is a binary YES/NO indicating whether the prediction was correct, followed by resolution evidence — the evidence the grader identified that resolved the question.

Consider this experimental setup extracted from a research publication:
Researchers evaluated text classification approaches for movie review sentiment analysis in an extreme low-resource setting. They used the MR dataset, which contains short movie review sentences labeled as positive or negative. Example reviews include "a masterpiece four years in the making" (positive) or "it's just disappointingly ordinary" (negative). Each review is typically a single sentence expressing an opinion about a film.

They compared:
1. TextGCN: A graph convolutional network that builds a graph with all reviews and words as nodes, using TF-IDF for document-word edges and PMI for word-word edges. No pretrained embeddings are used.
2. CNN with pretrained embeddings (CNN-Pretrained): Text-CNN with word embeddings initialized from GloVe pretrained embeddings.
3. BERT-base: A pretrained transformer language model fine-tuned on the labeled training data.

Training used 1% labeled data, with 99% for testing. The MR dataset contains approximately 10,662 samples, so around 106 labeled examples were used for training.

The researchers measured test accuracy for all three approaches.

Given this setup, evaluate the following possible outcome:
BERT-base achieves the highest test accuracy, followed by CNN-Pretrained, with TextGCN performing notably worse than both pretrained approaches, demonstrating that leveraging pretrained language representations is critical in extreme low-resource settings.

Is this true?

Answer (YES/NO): NO